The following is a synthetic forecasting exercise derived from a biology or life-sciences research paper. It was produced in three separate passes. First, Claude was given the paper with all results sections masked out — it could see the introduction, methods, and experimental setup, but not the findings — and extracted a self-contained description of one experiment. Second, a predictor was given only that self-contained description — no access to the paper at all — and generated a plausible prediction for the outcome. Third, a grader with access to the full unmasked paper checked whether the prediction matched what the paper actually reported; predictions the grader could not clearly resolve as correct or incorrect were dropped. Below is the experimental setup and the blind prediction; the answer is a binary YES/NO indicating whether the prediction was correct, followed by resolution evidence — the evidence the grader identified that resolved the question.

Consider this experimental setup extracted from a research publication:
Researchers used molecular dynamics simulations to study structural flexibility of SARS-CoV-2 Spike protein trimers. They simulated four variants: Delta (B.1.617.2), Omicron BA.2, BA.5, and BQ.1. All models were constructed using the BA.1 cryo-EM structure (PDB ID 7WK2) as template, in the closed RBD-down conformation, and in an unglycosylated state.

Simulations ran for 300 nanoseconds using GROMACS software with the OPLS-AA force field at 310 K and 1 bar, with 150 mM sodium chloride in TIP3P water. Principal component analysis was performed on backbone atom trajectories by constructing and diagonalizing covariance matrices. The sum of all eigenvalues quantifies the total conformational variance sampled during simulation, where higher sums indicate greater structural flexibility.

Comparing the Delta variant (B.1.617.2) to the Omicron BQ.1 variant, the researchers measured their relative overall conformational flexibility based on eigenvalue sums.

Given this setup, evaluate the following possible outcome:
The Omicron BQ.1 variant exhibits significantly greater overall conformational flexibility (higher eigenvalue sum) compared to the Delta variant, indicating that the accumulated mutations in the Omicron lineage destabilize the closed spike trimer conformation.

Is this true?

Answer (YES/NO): NO